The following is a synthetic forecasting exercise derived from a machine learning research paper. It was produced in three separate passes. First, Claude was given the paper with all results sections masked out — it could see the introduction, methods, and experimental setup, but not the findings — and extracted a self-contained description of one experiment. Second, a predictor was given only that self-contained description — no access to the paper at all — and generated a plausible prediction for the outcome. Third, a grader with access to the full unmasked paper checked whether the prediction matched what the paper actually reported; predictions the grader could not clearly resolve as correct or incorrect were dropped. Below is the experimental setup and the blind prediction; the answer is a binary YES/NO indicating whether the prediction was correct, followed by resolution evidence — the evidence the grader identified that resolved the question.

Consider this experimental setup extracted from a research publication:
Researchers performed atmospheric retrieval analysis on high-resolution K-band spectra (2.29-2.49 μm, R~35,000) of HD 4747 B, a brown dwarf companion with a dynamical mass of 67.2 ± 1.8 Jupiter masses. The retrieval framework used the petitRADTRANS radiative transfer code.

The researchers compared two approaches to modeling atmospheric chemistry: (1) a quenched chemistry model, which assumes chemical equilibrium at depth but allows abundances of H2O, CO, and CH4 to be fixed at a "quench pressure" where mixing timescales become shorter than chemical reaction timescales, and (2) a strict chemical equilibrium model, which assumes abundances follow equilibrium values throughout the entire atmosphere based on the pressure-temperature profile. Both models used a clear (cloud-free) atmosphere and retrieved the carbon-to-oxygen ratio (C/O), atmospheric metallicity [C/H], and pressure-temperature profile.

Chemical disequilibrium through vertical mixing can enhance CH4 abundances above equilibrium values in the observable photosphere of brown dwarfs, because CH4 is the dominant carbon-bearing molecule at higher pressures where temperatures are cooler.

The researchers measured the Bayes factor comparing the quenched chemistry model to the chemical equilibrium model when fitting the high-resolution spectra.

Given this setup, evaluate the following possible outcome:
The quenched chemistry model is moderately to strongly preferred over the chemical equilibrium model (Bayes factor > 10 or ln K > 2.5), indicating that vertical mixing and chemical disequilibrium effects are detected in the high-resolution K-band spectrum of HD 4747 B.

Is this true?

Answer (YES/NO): YES